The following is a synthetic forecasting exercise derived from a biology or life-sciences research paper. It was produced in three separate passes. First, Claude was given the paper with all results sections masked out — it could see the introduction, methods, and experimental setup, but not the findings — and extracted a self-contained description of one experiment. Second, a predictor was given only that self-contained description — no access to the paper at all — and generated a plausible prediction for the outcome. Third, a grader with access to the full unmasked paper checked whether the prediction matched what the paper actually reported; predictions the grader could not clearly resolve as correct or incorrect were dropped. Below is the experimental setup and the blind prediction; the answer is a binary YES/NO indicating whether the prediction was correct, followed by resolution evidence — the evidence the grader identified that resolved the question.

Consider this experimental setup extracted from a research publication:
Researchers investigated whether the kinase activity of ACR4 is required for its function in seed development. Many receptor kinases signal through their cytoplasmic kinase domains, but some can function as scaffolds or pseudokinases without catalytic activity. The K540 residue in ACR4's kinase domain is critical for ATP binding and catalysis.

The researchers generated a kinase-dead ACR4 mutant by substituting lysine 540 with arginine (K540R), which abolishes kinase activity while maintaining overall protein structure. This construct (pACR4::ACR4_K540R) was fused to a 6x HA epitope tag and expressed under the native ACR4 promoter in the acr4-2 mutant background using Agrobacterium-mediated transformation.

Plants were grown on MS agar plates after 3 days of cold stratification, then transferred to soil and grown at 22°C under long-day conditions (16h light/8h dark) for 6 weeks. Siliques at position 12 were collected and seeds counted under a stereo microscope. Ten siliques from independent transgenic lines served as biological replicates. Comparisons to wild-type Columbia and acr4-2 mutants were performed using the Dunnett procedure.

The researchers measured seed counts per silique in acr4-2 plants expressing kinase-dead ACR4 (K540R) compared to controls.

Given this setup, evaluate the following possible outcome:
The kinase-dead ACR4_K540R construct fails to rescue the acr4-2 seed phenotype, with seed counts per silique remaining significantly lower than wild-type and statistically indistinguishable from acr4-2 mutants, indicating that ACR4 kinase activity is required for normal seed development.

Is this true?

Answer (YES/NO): NO